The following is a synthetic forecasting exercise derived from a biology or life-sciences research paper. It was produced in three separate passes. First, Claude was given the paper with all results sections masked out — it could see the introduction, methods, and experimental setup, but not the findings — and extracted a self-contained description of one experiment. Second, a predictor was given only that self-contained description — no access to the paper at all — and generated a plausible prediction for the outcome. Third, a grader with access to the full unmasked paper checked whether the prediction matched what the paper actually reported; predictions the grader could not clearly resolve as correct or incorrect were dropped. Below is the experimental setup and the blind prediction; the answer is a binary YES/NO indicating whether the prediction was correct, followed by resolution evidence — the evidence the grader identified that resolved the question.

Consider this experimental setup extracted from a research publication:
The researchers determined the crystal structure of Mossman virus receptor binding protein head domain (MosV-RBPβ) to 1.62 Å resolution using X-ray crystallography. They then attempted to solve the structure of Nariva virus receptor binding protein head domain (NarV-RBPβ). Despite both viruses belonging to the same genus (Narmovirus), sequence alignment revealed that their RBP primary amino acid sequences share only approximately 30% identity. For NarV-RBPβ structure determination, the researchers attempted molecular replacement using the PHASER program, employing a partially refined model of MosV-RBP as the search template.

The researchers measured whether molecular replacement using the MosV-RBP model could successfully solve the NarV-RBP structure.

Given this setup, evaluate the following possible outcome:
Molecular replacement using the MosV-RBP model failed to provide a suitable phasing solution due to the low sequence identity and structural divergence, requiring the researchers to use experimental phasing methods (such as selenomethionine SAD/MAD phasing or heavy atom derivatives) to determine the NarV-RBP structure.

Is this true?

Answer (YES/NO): NO